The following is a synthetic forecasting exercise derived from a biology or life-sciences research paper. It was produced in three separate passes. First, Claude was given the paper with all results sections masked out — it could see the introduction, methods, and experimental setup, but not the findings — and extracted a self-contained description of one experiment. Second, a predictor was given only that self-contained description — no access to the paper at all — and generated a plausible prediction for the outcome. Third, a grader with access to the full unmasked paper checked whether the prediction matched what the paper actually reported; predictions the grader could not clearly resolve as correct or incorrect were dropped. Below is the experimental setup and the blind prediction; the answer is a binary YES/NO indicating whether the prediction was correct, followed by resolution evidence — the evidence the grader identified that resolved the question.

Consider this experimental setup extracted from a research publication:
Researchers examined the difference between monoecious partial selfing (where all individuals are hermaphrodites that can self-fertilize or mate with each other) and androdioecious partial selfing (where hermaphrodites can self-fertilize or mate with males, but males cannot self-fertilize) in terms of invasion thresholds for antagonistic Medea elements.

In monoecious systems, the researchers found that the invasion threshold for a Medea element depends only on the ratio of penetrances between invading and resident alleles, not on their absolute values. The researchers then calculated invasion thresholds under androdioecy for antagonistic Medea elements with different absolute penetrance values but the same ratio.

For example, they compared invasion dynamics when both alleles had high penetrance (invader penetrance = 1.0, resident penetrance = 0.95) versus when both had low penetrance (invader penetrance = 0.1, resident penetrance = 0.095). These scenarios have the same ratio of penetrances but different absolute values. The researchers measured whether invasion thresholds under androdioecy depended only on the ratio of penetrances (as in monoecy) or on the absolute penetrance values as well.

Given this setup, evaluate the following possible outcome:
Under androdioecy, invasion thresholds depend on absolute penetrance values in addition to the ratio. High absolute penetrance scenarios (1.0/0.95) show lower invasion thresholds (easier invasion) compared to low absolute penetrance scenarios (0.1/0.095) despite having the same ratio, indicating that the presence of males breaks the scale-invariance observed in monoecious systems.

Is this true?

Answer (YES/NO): YES